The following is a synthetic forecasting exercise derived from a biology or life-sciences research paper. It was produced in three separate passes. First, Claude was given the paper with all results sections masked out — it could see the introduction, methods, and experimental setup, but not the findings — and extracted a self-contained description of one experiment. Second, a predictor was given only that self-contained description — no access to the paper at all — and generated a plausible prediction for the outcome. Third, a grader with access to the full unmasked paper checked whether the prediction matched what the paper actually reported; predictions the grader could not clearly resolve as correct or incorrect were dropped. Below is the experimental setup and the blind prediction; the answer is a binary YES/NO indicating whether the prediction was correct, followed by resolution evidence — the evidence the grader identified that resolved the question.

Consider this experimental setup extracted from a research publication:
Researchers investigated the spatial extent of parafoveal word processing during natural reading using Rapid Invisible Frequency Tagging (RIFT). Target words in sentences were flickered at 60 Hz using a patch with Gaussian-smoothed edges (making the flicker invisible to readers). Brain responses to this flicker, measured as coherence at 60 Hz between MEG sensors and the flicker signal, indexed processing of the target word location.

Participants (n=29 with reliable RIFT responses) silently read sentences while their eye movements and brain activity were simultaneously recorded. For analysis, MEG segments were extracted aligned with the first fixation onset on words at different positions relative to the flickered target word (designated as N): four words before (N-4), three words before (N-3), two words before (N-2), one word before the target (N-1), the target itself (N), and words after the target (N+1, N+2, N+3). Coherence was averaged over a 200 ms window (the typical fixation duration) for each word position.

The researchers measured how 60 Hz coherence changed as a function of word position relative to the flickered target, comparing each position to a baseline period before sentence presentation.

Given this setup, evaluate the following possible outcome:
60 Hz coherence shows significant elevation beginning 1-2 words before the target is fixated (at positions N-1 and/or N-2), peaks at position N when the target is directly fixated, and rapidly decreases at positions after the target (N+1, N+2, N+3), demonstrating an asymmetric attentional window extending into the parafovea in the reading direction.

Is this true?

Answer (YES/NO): NO